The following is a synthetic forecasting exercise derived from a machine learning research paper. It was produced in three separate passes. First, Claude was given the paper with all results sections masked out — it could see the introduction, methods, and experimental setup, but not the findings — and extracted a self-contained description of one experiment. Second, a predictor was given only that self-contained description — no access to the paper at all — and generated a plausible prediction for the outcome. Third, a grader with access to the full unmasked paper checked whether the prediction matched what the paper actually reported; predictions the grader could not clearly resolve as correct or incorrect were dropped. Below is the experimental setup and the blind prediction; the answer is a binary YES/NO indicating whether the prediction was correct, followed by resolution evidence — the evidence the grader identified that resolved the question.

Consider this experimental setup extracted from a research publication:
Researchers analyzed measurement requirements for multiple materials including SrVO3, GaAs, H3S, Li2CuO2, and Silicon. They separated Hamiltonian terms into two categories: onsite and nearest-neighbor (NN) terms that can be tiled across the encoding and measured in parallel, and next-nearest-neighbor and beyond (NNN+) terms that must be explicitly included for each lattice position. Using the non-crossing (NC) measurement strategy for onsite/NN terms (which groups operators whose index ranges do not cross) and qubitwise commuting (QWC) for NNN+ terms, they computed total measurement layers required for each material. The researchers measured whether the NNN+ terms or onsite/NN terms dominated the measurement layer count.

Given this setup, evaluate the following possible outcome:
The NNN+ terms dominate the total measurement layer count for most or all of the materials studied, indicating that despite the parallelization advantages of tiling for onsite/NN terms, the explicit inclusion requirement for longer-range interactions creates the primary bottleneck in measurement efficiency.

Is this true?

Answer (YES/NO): YES